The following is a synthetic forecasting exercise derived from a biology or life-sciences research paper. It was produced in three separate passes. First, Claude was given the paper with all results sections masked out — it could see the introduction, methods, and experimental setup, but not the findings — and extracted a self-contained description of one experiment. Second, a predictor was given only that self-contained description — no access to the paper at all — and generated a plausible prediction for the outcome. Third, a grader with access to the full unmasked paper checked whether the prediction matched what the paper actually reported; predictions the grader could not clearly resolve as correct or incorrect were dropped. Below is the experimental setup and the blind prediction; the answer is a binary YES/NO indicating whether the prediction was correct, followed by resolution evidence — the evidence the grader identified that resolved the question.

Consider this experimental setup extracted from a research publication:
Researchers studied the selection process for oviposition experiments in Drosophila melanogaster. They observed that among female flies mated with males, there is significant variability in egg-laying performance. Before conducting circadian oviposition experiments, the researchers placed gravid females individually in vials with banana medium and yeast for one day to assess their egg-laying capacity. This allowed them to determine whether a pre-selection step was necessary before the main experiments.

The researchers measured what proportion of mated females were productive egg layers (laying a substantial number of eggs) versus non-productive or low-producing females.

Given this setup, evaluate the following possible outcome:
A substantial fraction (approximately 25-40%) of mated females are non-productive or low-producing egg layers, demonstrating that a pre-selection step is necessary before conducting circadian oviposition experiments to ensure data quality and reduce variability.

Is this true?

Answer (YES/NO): NO